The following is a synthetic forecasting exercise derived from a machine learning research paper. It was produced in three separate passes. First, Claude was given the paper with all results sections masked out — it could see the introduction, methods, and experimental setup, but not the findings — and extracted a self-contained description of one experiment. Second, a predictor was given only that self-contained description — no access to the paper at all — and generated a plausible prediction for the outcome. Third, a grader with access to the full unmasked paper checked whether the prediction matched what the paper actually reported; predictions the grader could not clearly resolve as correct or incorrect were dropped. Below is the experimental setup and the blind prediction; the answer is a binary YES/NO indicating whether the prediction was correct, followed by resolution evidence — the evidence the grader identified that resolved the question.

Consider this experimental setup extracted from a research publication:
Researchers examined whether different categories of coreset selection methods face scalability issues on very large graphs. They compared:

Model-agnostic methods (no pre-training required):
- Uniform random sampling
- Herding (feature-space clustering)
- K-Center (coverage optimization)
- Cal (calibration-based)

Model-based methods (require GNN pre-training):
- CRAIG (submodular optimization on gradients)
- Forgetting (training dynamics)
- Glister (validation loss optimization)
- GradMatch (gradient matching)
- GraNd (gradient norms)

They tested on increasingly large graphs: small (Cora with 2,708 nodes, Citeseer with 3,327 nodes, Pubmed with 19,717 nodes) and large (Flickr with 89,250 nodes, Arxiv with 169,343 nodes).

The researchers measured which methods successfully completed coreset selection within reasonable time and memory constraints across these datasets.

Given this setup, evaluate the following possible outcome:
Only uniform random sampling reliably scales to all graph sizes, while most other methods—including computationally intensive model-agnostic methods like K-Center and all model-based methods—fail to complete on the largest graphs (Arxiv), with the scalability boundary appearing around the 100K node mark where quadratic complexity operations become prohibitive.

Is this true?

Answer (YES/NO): NO